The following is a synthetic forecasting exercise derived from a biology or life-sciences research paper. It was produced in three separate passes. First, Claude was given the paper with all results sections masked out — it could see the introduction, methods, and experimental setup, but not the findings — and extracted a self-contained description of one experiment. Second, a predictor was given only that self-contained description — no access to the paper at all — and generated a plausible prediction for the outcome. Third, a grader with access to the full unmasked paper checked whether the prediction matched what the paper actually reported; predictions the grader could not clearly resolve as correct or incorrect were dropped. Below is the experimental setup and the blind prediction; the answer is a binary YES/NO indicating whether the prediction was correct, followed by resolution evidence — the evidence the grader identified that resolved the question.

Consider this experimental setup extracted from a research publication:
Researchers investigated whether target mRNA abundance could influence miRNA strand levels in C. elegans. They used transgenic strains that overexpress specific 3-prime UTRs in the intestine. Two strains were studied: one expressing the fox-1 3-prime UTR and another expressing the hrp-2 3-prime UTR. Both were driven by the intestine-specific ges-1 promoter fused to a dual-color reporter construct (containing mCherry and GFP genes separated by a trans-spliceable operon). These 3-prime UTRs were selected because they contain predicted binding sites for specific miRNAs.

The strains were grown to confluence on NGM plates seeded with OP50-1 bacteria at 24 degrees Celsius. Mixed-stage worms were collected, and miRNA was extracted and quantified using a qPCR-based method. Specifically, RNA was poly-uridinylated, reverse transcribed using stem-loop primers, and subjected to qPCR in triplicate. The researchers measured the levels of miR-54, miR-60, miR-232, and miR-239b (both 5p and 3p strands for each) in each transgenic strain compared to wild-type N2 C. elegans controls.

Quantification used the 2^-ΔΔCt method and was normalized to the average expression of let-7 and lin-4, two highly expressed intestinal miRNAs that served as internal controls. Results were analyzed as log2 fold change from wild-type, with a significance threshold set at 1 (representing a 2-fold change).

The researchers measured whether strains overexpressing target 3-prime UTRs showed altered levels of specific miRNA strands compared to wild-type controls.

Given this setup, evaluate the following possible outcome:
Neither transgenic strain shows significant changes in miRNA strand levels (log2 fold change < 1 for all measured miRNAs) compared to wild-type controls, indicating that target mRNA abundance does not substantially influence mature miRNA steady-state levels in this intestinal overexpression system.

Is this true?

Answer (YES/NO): YES